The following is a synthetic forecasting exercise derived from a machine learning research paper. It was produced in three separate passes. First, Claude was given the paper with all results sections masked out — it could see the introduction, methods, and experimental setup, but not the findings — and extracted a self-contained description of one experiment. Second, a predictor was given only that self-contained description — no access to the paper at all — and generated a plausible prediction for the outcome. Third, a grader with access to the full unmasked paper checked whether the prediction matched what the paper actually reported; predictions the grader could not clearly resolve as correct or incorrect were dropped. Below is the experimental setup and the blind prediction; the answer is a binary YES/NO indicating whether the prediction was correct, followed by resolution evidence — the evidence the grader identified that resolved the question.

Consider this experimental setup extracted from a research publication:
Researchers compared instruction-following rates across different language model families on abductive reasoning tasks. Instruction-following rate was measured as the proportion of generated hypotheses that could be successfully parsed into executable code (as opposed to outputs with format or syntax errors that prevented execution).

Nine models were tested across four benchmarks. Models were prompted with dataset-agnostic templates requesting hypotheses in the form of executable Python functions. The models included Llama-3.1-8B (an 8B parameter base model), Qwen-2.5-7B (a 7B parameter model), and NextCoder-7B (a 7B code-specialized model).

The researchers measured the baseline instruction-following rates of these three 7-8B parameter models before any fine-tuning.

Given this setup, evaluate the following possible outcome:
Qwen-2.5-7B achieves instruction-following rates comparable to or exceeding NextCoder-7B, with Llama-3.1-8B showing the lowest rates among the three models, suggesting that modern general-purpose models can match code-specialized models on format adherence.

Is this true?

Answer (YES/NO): YES